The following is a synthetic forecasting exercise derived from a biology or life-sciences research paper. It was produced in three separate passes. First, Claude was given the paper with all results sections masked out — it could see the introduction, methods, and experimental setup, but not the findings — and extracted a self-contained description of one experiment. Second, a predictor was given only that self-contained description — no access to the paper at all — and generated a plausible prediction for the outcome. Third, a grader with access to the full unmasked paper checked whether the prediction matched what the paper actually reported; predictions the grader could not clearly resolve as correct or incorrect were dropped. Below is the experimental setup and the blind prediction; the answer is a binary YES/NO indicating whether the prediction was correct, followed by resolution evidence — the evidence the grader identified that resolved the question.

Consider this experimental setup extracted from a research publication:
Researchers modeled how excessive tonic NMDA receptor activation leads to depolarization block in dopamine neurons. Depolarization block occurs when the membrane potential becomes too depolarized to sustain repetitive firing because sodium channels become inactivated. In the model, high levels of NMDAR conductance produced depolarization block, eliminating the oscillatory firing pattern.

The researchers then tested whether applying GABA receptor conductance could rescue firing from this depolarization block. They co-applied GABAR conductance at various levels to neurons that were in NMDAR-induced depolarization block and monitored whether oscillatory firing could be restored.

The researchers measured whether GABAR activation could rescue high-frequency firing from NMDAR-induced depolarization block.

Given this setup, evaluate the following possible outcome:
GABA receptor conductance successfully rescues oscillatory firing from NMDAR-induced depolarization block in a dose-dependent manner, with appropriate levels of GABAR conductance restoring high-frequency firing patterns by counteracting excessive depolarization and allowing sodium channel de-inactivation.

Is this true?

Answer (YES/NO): YES